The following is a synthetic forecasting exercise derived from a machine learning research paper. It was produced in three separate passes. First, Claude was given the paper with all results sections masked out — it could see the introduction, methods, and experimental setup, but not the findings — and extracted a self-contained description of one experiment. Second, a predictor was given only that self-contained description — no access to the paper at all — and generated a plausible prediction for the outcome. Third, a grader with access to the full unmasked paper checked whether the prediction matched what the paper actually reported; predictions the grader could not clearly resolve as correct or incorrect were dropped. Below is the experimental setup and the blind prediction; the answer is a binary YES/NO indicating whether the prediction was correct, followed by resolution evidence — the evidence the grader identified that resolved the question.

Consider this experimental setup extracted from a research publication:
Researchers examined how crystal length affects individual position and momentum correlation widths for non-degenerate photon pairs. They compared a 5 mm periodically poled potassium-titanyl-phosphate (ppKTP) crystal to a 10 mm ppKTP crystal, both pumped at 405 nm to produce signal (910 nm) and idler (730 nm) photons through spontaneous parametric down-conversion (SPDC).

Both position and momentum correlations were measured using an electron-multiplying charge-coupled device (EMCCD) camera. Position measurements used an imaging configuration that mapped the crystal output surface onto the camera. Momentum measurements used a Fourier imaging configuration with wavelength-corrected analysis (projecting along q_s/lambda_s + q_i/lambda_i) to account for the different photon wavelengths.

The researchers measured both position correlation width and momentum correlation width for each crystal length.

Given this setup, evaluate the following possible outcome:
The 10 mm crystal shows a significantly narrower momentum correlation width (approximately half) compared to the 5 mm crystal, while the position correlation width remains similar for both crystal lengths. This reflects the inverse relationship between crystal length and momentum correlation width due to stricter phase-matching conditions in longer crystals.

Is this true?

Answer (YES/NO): NO